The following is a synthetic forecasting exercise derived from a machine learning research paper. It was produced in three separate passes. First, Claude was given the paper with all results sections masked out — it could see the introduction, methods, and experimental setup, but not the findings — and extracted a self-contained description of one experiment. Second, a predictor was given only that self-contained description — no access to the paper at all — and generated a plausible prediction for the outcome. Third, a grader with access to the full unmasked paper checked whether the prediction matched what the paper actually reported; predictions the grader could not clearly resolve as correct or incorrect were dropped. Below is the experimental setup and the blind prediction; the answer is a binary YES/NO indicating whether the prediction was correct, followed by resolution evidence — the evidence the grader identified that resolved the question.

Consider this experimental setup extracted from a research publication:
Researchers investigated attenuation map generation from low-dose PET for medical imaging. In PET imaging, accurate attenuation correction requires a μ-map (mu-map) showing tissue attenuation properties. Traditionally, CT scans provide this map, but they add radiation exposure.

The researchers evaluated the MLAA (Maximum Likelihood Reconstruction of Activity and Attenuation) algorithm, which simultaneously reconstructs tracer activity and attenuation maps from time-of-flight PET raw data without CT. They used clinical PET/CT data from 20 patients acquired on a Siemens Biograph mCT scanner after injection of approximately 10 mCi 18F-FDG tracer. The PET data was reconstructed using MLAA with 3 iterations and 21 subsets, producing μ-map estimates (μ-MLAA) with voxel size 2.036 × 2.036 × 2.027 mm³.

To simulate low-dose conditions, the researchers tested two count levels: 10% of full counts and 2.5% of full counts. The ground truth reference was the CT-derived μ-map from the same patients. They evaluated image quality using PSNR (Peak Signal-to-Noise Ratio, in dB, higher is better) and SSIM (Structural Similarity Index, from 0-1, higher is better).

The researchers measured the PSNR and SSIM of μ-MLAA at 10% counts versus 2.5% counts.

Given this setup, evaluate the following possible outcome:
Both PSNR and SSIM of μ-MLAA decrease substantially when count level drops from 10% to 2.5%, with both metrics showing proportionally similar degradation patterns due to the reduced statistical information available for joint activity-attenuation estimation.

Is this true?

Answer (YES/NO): NO